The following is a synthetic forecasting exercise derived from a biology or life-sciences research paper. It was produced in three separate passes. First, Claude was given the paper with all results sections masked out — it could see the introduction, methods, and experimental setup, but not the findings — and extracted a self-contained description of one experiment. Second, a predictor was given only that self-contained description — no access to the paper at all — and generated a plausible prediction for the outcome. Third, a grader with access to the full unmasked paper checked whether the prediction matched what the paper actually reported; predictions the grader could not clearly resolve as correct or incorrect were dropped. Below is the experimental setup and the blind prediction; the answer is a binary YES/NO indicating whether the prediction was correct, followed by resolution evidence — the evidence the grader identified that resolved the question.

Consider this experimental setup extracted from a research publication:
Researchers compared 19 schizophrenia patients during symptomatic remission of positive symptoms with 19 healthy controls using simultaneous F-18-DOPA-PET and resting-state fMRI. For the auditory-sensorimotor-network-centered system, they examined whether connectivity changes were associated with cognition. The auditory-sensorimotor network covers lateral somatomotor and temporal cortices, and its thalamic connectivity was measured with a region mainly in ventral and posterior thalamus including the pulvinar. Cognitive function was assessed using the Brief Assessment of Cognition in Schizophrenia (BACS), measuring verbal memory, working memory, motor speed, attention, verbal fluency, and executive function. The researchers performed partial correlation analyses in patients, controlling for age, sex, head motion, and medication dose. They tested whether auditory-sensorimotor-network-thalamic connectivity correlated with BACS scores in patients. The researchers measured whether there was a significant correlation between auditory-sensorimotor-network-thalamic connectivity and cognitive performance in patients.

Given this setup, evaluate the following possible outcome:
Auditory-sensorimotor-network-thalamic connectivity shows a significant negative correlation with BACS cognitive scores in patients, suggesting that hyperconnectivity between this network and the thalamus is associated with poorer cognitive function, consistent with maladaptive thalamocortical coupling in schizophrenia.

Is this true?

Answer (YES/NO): NO